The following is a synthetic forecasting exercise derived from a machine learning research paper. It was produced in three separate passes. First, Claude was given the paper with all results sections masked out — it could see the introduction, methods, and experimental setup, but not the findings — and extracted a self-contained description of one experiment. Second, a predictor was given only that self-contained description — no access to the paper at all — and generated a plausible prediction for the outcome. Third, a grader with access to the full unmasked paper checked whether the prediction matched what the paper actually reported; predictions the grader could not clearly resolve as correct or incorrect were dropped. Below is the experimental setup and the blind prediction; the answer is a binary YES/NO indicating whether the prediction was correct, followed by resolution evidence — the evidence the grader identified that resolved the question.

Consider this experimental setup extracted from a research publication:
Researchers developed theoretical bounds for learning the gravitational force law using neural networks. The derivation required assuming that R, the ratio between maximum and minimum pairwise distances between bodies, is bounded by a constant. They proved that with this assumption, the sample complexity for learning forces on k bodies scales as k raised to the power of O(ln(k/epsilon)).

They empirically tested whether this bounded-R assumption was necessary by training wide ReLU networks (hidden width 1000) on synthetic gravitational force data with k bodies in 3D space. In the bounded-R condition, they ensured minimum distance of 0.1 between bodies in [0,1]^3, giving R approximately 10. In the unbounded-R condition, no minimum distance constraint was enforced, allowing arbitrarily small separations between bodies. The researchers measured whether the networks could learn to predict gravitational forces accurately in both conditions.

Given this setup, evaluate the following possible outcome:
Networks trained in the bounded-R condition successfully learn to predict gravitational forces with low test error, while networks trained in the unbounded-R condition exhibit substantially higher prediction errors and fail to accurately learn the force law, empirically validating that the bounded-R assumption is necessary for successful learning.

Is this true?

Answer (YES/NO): YES